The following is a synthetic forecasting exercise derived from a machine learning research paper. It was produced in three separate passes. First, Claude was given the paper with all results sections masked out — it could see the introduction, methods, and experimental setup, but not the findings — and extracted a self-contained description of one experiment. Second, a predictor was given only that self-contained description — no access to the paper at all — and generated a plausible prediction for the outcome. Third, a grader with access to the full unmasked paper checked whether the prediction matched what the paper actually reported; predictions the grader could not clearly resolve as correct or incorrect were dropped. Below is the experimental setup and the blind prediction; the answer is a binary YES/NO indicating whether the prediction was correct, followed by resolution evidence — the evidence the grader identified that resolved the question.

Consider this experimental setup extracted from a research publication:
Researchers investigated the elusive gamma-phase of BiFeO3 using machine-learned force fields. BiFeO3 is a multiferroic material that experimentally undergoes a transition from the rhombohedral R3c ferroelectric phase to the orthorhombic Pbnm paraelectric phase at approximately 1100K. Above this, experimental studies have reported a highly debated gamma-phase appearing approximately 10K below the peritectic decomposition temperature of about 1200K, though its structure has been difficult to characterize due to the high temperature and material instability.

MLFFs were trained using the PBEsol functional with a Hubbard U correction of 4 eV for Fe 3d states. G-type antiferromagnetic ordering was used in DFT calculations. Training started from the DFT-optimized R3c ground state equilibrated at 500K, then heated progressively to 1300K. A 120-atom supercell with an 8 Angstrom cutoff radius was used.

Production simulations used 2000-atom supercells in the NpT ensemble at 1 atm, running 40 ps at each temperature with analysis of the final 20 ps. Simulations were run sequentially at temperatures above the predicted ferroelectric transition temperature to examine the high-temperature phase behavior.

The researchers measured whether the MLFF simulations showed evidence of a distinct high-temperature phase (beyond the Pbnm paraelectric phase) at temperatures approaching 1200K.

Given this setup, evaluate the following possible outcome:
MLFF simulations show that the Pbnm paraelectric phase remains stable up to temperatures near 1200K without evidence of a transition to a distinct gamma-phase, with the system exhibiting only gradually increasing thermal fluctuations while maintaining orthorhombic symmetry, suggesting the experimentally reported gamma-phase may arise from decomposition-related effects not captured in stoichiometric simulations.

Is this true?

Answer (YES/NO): YES